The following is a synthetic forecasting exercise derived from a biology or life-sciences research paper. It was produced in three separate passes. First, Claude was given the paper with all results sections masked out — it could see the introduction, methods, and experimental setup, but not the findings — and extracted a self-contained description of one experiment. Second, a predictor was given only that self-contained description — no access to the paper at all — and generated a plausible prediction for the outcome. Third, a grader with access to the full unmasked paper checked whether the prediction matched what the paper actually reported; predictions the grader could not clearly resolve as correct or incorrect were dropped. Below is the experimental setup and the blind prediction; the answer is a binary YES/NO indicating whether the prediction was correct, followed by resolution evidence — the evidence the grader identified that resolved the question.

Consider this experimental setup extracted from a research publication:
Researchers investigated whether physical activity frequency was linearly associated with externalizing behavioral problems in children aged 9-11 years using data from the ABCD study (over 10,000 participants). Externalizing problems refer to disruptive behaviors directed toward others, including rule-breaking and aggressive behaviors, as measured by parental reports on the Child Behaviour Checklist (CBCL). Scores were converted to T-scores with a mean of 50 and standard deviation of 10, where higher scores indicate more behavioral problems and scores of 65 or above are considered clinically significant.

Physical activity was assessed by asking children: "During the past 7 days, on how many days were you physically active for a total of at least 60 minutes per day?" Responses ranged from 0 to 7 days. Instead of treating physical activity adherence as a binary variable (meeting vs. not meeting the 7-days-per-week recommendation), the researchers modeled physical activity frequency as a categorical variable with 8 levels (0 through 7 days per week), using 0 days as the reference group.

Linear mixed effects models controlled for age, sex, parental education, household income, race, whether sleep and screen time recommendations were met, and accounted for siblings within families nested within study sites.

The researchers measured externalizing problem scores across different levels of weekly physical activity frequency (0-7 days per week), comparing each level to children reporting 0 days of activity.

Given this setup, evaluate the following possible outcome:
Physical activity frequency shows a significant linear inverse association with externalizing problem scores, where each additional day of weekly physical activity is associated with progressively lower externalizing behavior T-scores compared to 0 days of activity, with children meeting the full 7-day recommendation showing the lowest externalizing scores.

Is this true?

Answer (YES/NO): NO